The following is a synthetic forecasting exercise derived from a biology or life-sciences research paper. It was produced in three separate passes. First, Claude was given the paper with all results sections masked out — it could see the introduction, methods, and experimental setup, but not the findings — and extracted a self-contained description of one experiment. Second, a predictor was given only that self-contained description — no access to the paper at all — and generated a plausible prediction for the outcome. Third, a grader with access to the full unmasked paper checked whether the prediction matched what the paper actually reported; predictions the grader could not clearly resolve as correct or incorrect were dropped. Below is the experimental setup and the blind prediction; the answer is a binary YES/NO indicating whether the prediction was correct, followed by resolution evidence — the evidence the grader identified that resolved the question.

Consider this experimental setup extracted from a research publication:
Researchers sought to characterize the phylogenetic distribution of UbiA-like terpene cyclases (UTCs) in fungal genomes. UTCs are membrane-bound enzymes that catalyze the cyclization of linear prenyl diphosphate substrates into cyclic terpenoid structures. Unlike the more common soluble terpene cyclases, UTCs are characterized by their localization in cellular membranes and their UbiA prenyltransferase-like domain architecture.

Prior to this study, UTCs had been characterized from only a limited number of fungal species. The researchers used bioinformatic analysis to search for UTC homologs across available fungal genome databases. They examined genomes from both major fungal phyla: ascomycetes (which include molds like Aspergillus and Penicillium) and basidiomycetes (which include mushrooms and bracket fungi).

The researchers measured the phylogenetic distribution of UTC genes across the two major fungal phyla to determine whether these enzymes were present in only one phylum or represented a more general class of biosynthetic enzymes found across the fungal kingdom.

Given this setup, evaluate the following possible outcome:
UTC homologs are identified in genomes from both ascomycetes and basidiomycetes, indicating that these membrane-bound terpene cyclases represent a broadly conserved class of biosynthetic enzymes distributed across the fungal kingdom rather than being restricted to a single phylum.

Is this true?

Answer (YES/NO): YES